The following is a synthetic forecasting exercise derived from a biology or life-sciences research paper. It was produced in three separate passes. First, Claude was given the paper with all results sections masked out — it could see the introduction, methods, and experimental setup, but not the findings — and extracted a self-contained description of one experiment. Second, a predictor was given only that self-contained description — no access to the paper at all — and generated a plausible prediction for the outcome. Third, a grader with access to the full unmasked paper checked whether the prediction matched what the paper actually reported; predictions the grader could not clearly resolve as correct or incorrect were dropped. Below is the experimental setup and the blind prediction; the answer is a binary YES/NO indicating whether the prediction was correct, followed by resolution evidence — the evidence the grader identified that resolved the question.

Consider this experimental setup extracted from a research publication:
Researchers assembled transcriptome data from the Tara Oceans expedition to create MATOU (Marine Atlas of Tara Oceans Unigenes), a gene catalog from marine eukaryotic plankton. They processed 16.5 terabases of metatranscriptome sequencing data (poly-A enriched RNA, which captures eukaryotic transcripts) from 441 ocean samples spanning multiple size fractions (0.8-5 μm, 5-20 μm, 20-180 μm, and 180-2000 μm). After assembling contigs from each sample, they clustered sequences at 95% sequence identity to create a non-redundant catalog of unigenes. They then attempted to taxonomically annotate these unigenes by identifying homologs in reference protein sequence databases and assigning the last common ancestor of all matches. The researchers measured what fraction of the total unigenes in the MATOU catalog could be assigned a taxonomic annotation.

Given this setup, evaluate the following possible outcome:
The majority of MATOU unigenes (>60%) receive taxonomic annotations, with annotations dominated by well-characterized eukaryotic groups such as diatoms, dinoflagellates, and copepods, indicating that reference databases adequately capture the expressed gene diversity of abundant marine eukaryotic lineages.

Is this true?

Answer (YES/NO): NO